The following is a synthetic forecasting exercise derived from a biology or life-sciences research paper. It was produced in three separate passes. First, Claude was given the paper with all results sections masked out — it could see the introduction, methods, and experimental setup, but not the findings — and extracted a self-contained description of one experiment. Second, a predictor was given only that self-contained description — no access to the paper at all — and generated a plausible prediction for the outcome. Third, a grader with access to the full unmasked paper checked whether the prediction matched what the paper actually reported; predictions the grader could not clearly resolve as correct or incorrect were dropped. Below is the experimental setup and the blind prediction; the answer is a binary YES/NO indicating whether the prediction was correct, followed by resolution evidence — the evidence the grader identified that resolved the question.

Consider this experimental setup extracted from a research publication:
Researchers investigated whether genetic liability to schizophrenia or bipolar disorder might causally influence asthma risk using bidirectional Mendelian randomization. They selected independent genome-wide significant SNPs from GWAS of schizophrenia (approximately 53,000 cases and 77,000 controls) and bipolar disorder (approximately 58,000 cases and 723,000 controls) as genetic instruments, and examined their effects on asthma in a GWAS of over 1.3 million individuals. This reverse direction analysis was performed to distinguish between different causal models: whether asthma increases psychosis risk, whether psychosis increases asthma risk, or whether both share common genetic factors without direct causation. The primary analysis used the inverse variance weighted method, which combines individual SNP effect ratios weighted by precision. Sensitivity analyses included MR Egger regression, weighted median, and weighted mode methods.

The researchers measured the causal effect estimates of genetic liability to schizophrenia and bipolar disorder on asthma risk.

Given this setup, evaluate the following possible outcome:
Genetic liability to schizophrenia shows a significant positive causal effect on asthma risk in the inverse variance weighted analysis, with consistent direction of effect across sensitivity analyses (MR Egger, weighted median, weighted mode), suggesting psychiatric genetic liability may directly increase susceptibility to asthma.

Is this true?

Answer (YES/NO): NO